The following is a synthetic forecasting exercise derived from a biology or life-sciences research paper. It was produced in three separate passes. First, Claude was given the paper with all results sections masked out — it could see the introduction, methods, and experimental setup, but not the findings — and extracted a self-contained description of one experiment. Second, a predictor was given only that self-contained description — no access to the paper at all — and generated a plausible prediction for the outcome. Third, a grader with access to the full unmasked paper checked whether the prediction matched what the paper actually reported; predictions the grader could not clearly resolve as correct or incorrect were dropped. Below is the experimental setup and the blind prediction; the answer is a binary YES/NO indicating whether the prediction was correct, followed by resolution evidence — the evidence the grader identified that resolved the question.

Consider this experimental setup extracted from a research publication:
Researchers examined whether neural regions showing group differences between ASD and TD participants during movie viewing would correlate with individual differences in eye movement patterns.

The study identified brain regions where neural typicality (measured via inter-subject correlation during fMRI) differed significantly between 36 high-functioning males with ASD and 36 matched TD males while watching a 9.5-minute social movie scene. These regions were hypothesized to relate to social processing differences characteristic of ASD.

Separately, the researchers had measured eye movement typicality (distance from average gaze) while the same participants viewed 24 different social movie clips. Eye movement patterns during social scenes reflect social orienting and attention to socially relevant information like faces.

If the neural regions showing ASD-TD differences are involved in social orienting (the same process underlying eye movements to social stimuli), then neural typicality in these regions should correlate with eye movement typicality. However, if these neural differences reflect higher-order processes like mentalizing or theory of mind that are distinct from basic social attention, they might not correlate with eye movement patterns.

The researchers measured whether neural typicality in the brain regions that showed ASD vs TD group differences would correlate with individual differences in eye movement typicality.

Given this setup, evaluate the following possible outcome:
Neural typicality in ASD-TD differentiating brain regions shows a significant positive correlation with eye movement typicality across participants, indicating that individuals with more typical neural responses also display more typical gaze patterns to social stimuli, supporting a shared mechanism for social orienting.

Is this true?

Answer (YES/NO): NO